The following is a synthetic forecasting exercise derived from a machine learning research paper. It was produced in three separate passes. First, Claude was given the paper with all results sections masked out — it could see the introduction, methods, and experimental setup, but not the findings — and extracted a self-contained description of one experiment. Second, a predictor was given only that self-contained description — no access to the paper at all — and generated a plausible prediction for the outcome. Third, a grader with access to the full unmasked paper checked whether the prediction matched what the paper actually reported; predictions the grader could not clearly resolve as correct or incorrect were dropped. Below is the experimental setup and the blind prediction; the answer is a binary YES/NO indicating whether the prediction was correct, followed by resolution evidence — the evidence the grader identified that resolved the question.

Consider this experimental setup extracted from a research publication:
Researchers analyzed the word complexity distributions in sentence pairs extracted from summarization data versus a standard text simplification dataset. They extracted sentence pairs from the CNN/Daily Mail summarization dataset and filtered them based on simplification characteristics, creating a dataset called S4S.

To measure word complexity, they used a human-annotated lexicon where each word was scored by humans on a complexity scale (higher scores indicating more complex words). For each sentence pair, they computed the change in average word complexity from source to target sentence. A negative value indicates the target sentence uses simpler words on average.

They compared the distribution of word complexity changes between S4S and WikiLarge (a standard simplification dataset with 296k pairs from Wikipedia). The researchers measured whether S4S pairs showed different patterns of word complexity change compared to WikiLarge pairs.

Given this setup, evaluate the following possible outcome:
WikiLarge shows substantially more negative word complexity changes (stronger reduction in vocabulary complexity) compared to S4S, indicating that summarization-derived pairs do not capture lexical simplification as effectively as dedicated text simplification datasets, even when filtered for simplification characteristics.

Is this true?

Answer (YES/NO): NO